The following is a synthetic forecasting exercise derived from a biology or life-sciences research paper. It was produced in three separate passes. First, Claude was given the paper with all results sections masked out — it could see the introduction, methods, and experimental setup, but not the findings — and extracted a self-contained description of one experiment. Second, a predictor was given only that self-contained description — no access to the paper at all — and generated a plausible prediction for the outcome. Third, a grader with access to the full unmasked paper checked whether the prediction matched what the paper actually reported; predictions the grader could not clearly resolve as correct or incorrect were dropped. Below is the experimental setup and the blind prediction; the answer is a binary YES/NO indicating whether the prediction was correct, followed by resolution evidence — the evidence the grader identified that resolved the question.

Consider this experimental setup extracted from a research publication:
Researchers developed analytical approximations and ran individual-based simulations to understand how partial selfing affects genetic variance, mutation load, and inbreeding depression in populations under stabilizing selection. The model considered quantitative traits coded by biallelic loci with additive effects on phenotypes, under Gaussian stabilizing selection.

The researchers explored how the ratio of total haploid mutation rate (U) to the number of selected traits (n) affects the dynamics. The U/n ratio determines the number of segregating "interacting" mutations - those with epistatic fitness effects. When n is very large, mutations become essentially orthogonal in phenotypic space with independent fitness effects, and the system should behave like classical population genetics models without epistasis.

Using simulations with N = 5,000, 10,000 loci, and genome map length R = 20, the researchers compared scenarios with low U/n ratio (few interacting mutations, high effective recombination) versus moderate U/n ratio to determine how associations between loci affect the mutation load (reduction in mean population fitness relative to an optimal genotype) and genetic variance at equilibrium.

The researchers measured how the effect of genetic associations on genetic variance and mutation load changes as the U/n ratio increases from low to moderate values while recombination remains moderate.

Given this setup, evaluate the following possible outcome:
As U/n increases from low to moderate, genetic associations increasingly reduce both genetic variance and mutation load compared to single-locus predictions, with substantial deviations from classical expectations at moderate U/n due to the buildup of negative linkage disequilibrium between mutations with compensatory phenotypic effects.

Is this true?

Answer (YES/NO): NO